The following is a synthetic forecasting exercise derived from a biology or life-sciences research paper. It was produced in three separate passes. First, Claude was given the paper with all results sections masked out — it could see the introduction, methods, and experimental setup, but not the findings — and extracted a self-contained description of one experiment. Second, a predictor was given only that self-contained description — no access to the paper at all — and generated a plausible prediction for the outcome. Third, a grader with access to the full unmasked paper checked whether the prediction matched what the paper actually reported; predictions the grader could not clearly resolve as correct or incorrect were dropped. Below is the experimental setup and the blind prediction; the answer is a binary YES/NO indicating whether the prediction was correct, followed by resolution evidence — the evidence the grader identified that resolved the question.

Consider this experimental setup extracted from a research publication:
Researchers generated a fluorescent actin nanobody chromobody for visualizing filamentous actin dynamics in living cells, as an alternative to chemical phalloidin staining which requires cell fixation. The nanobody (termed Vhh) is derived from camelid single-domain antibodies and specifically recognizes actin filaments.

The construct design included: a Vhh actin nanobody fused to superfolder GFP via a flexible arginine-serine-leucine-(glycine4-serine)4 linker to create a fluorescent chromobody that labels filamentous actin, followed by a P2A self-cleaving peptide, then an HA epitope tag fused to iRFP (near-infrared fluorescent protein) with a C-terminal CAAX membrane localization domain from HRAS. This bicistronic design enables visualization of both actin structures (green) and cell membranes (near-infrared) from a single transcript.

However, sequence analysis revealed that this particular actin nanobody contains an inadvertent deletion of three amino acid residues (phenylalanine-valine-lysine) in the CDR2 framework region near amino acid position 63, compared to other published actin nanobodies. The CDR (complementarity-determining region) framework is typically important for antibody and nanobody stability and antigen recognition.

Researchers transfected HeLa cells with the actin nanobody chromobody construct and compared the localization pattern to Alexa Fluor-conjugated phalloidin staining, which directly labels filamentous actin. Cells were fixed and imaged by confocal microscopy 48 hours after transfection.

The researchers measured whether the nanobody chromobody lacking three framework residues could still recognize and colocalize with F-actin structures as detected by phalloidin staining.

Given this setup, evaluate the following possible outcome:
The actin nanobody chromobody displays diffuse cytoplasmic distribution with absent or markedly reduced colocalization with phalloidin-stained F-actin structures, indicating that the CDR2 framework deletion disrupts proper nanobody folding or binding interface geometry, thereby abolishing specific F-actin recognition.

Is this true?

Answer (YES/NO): NO